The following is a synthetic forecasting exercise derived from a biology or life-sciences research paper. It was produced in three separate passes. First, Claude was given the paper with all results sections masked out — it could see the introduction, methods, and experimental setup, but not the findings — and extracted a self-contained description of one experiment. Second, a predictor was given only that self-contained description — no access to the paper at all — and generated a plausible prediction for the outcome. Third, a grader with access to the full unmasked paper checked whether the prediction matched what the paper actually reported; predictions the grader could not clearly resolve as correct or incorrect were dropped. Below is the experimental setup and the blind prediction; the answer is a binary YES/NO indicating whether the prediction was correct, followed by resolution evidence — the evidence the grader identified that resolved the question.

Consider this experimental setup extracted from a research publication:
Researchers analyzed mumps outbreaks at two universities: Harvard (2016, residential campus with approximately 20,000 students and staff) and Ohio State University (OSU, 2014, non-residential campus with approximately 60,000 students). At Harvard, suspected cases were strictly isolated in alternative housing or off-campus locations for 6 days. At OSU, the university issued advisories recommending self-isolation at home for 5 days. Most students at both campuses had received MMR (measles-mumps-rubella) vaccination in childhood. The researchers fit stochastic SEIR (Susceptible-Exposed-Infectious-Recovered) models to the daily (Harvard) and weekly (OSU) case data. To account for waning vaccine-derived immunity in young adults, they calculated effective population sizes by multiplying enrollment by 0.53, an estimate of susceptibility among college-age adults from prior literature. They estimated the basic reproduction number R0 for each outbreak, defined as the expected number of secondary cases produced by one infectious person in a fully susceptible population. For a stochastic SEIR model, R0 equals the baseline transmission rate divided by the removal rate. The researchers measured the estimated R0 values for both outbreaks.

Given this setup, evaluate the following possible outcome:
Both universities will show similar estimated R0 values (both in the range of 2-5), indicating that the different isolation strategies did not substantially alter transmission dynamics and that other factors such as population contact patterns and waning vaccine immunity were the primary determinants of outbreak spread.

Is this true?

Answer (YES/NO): NO